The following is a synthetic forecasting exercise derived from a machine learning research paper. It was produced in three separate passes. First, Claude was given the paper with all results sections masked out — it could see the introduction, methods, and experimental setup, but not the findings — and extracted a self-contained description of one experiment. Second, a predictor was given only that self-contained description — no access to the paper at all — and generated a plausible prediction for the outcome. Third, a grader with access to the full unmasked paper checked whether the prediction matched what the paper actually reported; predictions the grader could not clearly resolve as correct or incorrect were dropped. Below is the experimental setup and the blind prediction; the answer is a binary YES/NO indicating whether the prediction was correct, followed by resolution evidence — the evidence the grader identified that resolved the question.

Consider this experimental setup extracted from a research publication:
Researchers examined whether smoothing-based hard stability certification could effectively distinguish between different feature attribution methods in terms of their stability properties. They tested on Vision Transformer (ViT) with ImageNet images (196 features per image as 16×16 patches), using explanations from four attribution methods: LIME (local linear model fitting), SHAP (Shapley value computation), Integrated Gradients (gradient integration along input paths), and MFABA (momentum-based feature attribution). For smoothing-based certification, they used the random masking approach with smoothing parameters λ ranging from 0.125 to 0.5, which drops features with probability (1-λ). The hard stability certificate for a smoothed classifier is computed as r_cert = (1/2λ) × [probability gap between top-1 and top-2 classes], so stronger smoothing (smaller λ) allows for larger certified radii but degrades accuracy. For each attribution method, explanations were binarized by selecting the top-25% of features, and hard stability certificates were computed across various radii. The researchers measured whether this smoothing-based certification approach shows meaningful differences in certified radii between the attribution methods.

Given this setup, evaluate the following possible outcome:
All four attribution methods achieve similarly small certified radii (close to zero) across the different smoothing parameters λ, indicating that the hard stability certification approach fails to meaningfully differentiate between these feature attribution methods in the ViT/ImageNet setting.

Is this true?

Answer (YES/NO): YES